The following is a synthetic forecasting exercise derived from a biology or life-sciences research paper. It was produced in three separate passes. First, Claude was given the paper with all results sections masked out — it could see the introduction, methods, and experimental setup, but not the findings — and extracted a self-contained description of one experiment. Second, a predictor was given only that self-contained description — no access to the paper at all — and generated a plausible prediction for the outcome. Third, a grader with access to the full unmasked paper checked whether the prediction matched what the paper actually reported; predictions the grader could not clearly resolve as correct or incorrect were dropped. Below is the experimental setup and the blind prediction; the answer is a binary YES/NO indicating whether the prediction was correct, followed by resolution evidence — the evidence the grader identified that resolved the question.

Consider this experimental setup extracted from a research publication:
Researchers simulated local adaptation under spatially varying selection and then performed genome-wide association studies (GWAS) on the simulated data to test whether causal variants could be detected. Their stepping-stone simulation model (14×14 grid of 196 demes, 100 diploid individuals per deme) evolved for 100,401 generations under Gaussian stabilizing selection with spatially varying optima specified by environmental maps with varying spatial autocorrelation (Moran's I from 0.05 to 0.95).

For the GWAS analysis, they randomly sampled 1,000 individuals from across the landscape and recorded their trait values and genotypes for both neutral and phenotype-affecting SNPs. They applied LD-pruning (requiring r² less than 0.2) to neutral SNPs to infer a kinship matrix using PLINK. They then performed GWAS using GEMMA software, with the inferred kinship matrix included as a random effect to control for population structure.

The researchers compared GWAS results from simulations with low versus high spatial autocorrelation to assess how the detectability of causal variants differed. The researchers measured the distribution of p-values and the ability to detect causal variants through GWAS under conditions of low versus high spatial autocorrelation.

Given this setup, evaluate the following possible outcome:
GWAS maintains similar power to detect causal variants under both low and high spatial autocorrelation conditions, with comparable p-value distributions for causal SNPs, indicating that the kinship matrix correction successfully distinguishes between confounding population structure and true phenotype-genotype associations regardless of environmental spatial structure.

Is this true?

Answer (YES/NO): NO